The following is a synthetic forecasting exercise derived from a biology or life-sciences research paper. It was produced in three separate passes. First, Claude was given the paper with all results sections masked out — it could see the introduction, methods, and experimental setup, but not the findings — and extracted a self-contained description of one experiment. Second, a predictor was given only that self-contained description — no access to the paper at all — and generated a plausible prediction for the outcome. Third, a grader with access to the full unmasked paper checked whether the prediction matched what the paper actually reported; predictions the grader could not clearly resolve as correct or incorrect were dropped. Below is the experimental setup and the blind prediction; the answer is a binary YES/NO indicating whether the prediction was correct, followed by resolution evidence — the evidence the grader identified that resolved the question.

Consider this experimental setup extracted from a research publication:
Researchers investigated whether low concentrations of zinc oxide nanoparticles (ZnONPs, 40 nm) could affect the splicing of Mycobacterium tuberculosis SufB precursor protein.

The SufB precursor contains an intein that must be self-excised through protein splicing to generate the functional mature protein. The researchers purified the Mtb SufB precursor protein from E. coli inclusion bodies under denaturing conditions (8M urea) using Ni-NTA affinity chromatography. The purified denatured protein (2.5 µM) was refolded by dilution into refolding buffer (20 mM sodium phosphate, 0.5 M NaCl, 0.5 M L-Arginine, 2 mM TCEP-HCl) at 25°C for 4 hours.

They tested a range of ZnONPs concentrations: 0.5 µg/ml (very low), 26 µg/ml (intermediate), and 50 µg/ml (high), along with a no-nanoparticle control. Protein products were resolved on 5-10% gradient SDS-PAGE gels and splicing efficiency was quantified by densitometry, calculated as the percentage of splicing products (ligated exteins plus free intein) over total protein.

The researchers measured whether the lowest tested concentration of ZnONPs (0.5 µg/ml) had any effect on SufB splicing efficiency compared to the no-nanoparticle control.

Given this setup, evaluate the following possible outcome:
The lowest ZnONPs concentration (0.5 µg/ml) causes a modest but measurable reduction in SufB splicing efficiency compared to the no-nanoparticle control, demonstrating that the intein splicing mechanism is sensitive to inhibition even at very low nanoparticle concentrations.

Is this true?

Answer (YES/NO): YES